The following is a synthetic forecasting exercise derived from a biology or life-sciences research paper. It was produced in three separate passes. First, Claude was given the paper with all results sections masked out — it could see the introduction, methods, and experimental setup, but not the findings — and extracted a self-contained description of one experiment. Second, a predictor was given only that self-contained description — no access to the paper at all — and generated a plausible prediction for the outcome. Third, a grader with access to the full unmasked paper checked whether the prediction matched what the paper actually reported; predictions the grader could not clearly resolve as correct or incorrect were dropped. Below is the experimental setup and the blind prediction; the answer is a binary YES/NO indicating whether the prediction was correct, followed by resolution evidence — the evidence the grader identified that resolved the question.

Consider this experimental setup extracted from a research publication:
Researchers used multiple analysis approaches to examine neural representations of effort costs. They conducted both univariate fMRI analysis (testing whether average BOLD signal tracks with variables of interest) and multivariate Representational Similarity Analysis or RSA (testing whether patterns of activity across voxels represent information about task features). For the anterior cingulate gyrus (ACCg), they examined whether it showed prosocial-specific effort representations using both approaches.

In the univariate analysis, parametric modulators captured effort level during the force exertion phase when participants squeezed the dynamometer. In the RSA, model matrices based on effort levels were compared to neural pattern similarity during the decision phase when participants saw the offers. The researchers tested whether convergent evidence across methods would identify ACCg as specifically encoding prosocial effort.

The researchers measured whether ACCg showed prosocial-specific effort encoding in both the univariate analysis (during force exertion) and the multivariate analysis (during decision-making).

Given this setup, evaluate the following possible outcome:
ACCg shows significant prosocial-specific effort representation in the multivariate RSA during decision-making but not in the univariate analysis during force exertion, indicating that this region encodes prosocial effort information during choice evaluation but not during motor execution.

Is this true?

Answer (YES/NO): NO